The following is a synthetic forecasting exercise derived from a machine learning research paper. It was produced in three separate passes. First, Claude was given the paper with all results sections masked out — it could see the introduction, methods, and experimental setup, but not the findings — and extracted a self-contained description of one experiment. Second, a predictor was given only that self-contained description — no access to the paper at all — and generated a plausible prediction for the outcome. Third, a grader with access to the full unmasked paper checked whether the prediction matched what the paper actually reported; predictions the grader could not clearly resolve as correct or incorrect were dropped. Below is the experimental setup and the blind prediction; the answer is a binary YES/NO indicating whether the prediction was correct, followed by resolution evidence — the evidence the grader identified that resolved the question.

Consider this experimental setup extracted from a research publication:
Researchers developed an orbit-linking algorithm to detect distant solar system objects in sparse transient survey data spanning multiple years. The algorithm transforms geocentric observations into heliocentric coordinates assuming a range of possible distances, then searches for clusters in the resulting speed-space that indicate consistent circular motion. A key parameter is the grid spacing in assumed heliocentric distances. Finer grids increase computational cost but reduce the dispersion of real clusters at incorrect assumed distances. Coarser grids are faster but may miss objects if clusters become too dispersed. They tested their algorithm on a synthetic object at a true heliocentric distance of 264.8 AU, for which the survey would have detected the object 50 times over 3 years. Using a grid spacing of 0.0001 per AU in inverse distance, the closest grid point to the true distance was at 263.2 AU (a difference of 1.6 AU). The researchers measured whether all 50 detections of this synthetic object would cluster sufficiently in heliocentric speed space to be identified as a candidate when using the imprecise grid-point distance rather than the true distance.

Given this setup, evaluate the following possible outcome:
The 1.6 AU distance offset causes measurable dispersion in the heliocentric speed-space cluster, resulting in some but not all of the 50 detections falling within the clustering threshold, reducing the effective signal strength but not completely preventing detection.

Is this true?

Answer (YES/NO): NO